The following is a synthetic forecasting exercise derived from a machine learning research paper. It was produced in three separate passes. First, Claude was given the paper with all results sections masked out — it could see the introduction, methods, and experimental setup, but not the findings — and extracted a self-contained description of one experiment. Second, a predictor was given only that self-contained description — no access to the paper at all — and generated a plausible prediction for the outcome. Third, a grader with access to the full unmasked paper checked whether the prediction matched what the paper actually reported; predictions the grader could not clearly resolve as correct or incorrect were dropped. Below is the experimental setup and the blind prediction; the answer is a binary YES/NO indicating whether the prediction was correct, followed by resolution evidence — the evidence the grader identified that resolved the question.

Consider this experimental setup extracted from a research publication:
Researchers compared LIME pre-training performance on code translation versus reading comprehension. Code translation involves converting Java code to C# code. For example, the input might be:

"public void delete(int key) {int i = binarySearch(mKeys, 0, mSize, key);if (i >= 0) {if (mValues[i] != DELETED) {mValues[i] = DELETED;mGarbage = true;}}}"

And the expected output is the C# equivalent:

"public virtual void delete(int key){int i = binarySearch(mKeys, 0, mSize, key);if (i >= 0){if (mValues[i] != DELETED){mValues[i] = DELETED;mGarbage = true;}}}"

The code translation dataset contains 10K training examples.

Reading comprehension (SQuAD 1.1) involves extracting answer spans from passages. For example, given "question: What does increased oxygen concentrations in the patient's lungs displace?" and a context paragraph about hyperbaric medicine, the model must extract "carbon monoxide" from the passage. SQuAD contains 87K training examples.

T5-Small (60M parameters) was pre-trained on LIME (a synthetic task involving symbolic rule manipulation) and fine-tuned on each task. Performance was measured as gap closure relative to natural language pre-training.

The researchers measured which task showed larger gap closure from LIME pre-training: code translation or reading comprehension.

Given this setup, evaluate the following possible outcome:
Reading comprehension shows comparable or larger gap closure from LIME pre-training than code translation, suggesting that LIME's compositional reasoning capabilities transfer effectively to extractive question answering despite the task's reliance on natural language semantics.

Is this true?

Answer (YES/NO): YES